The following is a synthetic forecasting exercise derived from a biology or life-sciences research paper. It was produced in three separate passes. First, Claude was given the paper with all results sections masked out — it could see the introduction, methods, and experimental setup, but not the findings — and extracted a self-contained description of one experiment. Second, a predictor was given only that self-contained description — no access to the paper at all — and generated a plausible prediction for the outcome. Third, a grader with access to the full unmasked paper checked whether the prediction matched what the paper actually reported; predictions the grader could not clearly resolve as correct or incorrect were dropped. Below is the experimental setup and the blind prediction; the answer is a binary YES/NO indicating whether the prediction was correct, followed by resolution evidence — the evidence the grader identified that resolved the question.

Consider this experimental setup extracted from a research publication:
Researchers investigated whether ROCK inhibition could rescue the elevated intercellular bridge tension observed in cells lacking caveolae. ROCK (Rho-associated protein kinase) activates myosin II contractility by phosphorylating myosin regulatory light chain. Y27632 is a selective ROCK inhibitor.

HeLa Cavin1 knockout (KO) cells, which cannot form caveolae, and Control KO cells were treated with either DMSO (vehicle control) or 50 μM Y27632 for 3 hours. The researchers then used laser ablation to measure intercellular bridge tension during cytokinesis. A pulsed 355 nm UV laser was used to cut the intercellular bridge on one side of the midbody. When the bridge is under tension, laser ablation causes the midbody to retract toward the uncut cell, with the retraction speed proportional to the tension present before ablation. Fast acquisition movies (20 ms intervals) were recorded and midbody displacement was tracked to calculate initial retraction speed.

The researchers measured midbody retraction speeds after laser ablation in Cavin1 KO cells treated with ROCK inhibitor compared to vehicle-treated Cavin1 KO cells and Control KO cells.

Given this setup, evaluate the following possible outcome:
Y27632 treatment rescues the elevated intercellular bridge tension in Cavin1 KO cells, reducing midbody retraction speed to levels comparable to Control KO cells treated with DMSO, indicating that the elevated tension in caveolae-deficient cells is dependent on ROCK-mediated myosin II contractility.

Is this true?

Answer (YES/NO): YES